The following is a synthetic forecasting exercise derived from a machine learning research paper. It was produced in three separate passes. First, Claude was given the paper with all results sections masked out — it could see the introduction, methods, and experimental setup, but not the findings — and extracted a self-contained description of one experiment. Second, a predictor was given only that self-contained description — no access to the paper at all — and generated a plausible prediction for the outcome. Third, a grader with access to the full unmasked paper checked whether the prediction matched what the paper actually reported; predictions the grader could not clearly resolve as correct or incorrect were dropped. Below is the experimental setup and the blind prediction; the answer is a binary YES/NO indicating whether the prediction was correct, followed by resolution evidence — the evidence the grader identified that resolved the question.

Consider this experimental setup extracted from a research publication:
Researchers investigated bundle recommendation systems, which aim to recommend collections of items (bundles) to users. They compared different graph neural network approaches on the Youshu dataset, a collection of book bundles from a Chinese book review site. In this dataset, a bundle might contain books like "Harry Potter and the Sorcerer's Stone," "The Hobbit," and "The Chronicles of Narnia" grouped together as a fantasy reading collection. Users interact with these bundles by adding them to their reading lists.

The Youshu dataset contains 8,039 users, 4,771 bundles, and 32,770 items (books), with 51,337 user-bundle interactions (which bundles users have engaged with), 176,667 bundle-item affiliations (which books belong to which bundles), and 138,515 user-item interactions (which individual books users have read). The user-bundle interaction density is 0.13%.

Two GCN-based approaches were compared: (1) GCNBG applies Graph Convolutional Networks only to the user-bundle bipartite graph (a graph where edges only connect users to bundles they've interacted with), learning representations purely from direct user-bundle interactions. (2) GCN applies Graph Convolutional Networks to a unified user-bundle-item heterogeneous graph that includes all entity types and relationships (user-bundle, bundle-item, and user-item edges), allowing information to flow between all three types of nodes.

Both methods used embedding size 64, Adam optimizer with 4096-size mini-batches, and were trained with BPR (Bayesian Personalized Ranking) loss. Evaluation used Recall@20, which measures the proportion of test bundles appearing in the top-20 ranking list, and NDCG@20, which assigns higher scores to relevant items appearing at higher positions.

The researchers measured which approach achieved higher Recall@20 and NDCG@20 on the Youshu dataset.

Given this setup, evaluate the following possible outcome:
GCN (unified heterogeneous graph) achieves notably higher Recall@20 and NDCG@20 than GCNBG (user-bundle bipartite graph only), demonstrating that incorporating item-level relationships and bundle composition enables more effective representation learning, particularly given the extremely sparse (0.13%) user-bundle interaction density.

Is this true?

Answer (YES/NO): NO